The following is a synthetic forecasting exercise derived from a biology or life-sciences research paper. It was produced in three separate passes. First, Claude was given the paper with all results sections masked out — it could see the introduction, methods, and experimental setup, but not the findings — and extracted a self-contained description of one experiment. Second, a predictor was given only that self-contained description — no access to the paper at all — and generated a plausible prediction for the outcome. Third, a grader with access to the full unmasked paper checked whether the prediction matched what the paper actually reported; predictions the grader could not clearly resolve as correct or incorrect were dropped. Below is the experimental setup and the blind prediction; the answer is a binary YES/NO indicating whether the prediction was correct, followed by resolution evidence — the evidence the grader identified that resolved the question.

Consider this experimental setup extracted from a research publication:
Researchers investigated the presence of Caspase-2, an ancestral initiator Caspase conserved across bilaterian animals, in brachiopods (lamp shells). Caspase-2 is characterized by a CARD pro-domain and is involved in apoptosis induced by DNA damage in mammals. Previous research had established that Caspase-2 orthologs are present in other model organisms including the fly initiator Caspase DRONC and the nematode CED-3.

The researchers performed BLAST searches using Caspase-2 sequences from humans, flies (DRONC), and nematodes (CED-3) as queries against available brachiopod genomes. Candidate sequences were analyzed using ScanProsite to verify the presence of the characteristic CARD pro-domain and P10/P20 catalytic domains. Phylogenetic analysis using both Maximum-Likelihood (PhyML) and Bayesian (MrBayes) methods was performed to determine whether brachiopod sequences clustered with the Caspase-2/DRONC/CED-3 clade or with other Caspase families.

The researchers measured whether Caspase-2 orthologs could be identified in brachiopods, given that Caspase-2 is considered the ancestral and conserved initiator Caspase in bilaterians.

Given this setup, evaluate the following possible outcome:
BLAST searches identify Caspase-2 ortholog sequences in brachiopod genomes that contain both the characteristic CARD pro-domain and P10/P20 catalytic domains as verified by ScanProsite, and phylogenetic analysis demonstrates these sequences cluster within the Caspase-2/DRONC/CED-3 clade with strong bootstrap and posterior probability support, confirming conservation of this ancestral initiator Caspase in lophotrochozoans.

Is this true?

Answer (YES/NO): NO